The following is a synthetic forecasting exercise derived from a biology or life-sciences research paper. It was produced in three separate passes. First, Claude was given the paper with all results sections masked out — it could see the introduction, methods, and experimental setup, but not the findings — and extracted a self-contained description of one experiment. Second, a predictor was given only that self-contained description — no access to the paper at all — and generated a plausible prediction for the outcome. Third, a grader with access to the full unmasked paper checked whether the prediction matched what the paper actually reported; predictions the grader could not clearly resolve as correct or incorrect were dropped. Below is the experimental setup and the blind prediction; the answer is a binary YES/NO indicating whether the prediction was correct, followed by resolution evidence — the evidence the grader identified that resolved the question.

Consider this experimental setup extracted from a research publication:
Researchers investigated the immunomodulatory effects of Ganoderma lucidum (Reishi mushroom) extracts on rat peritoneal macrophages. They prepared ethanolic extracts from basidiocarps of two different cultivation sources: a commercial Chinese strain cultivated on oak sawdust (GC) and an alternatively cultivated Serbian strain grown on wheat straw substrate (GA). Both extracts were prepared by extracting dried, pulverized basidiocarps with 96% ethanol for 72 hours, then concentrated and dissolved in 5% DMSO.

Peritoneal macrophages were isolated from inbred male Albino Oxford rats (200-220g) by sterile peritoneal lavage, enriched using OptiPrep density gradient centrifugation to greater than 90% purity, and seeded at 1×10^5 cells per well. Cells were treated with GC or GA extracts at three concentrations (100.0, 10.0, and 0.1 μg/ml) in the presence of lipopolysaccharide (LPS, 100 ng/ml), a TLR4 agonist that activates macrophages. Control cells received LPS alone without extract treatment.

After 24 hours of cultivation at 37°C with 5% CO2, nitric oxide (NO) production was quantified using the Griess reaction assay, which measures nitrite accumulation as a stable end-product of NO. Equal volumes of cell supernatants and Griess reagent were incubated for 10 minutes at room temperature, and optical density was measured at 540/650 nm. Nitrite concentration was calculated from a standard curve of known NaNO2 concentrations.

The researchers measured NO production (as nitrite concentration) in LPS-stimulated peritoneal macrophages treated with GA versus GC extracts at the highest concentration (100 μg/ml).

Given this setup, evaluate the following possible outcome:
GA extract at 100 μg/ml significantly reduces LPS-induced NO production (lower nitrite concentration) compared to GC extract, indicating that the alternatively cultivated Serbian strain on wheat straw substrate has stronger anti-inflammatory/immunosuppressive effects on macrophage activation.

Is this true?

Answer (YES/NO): NO